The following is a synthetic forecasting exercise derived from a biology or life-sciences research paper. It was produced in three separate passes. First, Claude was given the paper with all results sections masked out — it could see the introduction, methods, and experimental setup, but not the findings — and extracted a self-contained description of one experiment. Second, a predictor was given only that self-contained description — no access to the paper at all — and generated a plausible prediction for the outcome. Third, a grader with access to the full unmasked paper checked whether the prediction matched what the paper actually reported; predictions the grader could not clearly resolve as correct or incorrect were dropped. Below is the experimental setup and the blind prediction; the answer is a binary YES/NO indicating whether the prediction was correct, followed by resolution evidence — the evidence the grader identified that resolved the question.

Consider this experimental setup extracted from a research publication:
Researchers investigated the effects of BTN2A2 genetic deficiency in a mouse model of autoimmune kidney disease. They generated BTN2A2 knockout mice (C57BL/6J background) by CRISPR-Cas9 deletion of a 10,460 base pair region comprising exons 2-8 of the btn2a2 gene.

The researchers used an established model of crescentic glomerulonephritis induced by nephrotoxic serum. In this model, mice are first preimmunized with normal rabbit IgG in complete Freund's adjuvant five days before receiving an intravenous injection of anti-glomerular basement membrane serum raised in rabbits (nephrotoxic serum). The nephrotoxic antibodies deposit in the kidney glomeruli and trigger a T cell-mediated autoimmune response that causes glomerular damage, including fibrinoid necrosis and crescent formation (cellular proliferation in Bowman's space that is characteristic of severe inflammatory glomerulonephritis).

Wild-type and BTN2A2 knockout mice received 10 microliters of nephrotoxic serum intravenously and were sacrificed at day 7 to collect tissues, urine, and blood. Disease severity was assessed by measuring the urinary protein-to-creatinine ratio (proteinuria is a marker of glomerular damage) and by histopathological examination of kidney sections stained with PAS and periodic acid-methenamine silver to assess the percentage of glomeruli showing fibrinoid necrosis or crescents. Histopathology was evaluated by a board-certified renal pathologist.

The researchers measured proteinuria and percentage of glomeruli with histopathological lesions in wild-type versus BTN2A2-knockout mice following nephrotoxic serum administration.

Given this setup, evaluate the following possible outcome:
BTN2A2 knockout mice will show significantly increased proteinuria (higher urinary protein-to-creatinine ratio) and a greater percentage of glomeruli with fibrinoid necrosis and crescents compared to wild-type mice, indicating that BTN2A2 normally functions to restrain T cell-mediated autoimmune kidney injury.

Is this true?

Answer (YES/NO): YES